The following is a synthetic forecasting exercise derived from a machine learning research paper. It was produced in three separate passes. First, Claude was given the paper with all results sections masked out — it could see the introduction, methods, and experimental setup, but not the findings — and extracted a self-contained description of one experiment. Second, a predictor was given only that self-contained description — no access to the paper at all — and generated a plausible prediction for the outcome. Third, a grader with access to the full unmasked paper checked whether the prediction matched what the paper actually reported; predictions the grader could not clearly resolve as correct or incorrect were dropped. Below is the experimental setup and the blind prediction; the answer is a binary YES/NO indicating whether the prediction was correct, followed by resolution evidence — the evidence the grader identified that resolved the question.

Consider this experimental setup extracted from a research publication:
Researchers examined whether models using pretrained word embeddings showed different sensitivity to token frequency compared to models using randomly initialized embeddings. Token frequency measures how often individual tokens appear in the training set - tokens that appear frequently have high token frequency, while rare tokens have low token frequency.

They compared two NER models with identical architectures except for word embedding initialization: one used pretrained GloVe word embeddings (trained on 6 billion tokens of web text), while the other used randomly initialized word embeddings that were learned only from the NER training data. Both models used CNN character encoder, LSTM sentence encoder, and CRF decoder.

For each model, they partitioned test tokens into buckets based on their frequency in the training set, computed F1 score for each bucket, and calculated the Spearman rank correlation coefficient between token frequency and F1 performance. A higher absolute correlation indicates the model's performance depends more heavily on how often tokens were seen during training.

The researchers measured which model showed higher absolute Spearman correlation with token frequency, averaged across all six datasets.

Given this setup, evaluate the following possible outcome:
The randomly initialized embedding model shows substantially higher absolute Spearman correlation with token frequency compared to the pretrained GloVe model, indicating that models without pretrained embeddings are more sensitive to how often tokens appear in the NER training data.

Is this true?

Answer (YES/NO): YES